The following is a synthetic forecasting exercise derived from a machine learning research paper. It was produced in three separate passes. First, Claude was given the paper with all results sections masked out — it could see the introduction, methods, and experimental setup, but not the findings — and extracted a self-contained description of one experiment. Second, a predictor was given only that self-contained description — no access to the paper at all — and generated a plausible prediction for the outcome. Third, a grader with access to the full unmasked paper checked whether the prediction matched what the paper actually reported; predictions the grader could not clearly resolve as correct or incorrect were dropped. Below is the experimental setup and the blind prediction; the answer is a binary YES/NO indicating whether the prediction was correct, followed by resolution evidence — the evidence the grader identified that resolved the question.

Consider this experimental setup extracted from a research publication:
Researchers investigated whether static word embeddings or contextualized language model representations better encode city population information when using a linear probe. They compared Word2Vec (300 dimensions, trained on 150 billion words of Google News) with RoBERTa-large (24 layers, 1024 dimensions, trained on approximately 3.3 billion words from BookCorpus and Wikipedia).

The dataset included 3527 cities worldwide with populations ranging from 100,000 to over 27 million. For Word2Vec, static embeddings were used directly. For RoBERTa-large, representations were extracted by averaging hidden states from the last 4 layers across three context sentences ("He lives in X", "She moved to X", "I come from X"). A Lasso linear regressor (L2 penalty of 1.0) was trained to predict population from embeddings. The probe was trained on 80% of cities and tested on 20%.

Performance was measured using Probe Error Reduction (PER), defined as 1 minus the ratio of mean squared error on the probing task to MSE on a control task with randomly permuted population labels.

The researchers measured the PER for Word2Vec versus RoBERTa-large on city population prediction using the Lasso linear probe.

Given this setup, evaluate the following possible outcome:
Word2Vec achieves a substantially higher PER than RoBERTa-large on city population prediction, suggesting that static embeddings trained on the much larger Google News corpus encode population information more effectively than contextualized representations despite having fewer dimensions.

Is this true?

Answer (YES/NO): YES